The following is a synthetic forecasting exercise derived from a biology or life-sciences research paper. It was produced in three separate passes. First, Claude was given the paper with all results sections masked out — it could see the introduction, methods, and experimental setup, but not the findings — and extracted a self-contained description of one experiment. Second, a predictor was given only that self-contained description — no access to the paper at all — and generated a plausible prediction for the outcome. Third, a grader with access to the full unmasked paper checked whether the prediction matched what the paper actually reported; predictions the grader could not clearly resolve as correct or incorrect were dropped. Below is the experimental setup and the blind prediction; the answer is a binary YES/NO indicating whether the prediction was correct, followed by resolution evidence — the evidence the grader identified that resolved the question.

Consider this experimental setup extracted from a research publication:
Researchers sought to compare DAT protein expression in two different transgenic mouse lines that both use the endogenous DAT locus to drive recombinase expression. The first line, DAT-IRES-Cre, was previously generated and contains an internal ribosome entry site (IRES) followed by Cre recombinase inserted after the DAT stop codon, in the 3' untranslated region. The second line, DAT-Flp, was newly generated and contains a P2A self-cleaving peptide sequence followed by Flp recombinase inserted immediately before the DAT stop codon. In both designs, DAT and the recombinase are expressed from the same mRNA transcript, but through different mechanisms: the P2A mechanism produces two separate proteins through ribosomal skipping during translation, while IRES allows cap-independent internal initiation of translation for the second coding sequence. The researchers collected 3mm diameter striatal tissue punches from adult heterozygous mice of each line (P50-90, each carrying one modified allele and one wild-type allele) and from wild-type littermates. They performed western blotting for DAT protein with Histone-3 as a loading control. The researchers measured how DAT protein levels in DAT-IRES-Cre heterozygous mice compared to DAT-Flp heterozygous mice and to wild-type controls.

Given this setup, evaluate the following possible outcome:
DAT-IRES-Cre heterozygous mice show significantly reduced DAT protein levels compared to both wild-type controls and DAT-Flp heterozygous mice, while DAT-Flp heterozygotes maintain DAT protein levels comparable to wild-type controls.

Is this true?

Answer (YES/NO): NO